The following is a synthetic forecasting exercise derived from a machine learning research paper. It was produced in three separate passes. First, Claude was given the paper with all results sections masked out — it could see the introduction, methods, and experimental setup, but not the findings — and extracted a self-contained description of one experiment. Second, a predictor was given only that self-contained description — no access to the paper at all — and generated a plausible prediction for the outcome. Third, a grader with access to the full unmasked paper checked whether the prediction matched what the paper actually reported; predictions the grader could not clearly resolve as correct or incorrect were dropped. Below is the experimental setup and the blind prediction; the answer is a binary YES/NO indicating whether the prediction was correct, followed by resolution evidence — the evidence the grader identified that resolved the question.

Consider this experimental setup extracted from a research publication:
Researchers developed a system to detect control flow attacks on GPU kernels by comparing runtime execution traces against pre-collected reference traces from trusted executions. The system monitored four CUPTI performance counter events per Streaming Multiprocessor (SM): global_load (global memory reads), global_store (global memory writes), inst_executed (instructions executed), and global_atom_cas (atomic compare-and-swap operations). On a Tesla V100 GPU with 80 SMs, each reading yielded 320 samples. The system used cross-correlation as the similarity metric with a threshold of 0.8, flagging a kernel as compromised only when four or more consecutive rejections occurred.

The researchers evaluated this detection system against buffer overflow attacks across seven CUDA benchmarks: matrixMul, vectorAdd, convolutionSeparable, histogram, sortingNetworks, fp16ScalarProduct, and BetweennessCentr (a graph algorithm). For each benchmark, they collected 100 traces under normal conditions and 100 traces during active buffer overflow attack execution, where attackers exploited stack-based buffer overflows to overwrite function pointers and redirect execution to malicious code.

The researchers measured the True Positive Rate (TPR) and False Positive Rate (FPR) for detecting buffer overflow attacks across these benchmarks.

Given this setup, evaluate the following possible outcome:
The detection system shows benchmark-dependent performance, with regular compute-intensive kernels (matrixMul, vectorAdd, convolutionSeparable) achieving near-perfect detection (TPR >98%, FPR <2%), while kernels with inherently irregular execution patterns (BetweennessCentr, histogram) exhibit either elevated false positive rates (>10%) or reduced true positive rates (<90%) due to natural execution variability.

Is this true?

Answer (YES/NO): NO